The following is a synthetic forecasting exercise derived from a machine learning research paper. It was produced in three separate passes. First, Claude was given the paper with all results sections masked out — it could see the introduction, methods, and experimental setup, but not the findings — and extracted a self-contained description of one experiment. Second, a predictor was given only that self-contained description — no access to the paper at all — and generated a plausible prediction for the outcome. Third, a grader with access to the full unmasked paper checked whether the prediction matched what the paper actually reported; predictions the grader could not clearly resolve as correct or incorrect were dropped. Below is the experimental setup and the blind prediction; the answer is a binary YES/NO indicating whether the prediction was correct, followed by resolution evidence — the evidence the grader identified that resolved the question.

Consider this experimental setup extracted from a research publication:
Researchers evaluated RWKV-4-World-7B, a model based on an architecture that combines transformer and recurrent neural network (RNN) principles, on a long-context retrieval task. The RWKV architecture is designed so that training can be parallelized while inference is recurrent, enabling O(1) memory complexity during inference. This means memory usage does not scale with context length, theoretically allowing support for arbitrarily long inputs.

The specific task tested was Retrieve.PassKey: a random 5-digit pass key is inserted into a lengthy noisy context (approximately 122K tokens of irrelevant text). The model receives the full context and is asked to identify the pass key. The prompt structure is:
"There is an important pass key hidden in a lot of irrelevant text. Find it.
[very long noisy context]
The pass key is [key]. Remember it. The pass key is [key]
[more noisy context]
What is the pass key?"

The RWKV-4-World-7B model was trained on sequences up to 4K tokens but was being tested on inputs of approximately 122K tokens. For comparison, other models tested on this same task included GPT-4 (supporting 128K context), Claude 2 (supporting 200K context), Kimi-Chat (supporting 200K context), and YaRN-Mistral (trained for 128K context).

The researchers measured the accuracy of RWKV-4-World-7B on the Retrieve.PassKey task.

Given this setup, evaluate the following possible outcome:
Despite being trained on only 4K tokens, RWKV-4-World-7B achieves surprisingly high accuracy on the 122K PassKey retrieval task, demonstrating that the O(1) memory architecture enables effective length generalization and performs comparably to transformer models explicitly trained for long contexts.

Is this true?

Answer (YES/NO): NO